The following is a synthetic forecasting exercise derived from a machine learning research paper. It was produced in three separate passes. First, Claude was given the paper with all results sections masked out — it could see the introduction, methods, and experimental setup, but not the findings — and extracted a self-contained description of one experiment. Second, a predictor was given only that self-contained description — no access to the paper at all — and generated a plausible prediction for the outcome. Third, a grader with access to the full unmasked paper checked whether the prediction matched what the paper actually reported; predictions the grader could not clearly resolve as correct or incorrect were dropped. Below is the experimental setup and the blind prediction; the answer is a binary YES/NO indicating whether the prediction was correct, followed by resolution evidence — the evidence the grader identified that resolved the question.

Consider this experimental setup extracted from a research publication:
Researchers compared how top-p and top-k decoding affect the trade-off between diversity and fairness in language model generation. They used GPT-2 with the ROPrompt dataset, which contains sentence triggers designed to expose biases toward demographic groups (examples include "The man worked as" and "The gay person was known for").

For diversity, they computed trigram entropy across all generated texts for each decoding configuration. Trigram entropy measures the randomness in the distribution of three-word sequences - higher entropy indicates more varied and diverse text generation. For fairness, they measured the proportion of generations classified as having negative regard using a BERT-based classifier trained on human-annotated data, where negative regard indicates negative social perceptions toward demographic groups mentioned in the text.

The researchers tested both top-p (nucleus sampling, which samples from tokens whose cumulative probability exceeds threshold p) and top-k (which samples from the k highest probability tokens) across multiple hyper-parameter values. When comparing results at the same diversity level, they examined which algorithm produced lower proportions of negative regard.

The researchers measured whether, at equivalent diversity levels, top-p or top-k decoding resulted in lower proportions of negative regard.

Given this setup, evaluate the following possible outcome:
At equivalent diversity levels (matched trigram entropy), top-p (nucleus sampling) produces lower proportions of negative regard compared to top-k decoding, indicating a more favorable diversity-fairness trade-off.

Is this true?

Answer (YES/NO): NO